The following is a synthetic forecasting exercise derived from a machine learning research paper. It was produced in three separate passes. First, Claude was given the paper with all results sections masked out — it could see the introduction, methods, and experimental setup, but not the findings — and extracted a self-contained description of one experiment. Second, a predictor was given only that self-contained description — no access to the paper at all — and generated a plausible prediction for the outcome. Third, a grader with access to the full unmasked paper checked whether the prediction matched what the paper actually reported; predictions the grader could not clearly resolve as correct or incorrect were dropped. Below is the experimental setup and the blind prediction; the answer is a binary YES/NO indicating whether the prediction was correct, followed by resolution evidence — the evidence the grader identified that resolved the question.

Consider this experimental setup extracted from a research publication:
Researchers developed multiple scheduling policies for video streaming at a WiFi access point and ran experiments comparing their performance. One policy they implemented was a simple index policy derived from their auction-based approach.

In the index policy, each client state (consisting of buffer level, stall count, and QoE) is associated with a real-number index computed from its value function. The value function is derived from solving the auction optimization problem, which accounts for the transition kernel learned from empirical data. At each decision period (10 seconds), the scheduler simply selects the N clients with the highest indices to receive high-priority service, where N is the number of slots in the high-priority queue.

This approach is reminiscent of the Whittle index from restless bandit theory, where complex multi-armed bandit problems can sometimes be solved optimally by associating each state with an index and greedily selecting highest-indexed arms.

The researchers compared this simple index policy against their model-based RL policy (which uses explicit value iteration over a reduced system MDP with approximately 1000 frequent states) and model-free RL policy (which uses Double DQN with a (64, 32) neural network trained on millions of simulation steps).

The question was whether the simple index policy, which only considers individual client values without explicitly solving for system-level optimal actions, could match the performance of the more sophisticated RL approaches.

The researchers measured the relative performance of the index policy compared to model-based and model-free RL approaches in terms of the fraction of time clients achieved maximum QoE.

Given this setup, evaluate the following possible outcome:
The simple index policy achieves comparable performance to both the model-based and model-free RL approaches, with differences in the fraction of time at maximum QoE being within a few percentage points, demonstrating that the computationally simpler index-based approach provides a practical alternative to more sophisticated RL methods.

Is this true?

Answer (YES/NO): YES